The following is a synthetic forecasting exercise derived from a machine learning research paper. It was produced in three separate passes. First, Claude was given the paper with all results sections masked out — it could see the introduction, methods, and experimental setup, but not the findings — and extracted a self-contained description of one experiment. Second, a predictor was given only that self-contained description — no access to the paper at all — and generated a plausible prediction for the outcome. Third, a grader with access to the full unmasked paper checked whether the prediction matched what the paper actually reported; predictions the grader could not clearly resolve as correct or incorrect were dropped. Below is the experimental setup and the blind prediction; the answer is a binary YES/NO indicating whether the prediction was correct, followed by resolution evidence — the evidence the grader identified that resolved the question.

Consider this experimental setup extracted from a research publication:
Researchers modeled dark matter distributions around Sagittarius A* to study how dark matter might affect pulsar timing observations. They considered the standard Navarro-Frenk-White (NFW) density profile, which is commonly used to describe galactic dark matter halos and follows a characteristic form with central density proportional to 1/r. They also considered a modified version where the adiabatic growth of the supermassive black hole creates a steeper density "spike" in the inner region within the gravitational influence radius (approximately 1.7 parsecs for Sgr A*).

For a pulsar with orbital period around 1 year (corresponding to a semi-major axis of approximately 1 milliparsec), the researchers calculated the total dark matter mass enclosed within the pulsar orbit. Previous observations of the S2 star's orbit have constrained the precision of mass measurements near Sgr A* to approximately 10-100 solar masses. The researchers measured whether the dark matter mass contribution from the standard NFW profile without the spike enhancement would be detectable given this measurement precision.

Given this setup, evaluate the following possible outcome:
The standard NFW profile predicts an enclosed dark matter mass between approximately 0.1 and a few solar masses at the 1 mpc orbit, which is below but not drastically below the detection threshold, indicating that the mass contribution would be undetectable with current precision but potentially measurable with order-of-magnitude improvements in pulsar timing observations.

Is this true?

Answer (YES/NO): NO